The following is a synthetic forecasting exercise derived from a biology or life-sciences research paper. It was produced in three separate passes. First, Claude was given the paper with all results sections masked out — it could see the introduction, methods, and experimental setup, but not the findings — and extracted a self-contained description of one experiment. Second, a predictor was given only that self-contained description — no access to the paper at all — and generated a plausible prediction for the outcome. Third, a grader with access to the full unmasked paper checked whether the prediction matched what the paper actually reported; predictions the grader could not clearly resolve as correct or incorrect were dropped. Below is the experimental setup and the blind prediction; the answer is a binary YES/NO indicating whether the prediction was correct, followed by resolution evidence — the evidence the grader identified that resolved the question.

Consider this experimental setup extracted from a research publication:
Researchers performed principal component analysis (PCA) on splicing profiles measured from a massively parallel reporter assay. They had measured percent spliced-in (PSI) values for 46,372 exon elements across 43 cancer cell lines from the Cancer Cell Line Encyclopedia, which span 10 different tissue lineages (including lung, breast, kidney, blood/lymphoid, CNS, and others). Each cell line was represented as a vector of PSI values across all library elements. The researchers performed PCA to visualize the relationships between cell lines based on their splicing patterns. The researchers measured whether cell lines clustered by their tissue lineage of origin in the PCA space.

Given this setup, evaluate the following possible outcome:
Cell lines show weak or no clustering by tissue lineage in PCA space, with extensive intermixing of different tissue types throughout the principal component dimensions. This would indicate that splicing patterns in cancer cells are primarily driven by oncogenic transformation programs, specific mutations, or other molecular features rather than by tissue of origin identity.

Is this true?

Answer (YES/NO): YES